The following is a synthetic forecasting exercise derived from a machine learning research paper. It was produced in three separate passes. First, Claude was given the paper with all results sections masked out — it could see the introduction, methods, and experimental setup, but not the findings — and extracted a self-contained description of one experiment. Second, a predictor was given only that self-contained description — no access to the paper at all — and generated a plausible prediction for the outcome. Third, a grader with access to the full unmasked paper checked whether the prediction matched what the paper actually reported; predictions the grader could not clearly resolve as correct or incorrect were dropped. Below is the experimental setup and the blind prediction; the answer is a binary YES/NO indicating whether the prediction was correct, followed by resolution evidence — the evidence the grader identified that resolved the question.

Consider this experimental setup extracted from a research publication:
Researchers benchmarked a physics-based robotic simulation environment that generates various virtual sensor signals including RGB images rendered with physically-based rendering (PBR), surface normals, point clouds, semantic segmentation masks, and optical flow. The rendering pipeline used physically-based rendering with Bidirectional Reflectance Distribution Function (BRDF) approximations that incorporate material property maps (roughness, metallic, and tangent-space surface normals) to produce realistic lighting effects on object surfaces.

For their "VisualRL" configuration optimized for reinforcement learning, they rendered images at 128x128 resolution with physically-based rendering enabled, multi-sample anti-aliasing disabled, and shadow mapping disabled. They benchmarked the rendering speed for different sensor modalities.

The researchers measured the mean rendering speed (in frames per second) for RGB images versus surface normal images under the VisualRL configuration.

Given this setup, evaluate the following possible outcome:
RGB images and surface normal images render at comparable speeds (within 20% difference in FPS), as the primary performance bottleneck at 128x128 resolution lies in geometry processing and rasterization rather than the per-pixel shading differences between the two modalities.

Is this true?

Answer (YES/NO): NO